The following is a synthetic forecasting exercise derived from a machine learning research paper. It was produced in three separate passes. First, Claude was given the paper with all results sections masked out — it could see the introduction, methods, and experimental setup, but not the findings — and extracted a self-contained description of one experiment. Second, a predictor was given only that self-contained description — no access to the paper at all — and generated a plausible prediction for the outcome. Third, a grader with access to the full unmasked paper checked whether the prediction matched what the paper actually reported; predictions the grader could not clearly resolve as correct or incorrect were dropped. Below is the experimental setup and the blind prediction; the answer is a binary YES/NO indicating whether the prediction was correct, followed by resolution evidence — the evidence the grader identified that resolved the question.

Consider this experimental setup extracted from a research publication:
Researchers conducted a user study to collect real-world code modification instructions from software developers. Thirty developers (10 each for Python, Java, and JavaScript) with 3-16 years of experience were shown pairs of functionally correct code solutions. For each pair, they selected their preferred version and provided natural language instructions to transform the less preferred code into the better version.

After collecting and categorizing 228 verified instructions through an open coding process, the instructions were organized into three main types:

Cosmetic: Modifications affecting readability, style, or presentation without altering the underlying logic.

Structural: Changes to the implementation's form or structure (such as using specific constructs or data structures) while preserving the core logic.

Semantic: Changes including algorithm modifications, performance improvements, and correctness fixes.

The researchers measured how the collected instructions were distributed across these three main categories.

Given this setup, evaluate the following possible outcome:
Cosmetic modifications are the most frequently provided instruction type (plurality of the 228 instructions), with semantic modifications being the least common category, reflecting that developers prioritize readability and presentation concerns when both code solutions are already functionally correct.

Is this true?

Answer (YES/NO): NO